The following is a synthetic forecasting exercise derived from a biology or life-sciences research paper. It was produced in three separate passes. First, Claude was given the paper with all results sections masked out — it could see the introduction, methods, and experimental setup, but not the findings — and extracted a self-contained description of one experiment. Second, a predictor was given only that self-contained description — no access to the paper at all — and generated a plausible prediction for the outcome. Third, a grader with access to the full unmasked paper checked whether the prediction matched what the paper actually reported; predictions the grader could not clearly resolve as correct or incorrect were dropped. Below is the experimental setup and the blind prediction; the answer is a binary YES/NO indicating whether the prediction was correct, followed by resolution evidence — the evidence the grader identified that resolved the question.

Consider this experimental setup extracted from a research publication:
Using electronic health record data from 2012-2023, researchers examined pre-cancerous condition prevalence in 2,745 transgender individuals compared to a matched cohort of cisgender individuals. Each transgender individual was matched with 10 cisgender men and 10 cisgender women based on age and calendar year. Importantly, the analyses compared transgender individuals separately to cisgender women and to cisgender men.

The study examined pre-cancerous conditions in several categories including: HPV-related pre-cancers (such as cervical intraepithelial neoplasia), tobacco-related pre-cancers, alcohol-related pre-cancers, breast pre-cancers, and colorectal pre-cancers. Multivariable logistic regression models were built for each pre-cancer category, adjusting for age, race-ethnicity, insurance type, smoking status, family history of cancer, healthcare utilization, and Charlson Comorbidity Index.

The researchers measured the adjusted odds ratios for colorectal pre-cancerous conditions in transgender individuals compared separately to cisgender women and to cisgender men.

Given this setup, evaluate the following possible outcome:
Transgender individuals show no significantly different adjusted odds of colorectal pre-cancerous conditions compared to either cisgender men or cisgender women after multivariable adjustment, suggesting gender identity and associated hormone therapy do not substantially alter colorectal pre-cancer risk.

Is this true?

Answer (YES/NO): NO